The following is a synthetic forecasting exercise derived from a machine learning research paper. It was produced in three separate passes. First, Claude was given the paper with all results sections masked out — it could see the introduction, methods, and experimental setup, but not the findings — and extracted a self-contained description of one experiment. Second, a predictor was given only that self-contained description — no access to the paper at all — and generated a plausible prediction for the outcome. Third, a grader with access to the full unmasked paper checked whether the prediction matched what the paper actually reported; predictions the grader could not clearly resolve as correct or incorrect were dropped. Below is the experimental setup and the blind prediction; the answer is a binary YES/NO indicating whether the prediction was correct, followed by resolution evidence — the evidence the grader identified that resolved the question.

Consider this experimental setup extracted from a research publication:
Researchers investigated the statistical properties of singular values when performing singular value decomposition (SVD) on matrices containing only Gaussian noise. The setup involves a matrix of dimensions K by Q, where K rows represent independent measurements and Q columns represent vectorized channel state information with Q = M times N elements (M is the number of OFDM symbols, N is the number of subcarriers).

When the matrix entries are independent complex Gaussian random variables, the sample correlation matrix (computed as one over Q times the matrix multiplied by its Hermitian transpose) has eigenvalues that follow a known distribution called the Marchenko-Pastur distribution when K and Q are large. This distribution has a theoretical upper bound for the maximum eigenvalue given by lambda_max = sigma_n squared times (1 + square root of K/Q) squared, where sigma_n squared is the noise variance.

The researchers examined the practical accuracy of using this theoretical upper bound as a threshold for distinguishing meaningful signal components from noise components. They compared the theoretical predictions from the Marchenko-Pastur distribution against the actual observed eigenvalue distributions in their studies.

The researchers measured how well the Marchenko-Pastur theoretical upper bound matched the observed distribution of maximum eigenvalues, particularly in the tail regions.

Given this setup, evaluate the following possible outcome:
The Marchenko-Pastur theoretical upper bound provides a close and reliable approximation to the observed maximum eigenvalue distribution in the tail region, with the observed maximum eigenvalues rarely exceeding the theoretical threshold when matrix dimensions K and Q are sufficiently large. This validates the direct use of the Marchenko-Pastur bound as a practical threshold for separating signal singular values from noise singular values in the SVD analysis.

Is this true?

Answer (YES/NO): NO